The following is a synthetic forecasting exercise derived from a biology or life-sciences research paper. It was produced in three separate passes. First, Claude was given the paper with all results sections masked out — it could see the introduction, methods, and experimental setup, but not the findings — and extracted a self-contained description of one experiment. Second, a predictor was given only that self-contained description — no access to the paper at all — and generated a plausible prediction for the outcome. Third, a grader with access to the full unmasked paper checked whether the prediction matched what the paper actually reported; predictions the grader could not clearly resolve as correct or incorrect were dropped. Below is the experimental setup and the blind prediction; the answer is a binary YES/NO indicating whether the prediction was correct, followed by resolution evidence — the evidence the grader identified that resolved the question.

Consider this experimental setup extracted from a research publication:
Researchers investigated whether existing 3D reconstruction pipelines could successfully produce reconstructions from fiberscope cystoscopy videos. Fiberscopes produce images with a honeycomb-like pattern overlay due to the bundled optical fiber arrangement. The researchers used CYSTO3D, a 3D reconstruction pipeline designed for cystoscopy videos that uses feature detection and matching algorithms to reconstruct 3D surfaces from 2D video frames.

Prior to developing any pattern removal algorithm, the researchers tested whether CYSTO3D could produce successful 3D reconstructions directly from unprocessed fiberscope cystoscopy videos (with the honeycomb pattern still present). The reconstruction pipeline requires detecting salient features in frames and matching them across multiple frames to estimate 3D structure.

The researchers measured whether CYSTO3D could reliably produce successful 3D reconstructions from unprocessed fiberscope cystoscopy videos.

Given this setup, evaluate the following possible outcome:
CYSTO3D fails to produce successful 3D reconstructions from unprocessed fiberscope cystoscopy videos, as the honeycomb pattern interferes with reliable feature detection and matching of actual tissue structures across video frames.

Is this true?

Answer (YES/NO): NO